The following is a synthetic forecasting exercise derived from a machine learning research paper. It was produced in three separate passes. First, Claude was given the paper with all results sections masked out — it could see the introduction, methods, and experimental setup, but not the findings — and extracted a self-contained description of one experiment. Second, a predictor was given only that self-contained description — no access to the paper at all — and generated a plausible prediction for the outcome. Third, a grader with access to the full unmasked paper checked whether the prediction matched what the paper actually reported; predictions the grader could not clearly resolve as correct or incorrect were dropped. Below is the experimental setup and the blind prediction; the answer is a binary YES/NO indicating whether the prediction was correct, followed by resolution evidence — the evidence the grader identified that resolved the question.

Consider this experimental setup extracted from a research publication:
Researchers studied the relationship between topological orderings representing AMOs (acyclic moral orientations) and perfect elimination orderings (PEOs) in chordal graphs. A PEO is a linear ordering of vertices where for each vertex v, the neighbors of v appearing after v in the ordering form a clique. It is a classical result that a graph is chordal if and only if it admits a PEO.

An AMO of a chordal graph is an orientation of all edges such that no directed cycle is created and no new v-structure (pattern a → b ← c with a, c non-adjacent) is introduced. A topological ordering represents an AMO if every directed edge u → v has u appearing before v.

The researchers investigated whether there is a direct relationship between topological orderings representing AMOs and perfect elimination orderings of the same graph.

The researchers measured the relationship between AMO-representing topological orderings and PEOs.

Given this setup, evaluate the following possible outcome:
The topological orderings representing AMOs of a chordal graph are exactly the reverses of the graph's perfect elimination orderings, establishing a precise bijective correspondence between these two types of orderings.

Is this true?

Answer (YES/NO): YES